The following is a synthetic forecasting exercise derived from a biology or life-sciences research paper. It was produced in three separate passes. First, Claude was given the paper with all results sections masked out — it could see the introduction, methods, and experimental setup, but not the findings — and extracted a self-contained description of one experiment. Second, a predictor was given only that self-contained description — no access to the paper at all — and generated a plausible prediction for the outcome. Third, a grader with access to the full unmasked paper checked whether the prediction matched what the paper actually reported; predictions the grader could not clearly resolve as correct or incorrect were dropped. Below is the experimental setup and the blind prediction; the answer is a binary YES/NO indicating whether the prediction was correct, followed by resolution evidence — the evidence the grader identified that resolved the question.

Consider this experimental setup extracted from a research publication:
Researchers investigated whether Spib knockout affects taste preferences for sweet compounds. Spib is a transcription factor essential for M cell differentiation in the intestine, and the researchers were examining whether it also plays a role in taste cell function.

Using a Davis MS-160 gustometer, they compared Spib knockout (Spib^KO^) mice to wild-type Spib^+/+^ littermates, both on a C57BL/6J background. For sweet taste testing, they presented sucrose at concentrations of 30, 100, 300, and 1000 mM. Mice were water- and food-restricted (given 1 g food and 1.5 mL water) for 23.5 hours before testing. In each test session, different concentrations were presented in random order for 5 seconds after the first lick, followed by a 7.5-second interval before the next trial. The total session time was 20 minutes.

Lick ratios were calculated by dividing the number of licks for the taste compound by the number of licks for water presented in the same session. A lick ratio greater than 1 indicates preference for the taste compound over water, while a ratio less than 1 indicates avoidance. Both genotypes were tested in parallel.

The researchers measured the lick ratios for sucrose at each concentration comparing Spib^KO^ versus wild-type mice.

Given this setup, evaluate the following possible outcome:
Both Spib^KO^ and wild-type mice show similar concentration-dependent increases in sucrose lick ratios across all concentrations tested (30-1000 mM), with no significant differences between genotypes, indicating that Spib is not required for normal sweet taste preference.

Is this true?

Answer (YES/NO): NO